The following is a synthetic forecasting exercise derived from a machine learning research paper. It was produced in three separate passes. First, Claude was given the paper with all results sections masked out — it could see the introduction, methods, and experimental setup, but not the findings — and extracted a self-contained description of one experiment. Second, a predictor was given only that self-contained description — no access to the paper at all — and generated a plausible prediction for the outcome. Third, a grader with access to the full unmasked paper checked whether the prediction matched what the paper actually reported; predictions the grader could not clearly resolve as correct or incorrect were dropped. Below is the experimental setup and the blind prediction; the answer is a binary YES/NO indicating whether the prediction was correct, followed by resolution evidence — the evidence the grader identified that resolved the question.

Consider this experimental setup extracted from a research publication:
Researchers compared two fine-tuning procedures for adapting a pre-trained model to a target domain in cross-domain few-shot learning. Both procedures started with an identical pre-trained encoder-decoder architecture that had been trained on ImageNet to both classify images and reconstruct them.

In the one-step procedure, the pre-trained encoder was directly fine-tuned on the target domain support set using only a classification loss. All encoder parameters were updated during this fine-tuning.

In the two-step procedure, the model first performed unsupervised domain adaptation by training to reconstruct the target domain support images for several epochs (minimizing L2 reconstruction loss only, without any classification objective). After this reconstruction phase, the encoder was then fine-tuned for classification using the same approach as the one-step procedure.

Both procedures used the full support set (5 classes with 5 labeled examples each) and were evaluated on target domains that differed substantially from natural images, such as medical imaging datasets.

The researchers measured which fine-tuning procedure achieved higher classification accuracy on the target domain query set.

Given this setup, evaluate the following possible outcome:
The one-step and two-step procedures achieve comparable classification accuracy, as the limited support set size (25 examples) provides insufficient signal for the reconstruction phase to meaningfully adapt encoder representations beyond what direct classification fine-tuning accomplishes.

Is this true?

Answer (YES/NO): NO